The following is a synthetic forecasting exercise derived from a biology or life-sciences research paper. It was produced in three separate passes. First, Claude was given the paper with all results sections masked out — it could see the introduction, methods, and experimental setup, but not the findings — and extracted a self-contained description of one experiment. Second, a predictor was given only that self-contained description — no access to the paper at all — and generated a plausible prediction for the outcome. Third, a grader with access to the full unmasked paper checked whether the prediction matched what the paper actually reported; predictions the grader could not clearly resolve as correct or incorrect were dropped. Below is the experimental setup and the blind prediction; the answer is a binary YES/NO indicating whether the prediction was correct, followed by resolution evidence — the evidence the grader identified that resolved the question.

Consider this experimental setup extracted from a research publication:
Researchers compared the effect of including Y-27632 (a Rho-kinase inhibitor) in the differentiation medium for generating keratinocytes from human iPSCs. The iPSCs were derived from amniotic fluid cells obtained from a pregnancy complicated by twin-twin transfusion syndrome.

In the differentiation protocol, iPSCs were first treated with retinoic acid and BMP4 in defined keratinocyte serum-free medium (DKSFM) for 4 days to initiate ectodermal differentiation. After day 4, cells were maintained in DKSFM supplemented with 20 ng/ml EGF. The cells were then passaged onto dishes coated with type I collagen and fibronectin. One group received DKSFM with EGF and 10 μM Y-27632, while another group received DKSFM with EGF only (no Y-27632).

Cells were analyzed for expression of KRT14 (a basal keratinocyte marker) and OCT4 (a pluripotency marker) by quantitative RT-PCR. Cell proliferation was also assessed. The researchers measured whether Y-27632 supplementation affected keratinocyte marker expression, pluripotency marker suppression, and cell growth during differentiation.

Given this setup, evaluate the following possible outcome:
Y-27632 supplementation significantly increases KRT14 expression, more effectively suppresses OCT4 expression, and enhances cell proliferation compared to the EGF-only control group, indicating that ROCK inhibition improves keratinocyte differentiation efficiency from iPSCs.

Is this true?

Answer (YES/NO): NO